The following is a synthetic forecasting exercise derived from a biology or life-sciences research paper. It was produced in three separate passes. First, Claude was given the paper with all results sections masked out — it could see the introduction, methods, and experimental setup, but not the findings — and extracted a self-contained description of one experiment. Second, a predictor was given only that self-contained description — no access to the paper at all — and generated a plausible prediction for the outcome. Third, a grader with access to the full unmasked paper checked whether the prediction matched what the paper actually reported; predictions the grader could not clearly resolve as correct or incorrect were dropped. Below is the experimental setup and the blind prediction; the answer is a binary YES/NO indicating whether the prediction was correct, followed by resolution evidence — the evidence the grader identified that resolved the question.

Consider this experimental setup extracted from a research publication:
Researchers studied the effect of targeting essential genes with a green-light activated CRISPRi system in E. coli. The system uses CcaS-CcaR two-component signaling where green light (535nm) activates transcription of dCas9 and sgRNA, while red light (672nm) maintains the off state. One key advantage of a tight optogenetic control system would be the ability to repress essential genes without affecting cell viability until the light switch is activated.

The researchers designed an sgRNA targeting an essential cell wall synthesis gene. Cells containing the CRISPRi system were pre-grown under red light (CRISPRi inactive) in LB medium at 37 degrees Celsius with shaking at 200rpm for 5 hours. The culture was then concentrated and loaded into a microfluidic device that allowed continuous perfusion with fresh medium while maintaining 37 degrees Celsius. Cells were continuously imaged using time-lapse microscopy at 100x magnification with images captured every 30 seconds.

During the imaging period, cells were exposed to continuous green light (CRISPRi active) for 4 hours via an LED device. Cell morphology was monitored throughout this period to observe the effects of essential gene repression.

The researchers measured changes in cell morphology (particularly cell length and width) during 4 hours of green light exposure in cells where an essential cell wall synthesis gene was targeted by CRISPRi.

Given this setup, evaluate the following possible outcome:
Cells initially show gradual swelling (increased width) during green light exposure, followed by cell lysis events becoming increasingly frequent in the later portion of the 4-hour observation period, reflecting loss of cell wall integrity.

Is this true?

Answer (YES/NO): NO